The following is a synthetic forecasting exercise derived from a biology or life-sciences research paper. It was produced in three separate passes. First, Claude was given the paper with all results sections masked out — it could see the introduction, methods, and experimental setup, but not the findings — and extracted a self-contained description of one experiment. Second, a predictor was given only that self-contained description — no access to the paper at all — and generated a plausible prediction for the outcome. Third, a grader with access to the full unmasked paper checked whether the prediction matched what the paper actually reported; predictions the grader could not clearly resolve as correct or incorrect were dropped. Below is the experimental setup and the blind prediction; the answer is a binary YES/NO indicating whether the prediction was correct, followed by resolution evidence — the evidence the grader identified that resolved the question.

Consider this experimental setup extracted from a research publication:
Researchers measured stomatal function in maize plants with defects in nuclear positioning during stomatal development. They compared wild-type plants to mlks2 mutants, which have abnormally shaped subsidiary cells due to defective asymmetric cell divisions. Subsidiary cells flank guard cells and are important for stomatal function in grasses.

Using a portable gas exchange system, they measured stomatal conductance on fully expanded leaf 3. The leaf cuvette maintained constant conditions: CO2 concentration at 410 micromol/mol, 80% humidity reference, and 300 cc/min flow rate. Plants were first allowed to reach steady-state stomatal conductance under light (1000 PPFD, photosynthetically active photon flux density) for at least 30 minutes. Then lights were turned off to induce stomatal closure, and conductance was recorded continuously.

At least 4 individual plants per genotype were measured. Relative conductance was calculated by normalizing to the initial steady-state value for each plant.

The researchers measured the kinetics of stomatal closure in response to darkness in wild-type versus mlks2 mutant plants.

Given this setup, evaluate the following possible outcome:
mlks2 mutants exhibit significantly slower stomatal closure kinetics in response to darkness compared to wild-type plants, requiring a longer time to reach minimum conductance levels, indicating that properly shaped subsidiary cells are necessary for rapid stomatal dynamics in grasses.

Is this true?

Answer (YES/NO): NO